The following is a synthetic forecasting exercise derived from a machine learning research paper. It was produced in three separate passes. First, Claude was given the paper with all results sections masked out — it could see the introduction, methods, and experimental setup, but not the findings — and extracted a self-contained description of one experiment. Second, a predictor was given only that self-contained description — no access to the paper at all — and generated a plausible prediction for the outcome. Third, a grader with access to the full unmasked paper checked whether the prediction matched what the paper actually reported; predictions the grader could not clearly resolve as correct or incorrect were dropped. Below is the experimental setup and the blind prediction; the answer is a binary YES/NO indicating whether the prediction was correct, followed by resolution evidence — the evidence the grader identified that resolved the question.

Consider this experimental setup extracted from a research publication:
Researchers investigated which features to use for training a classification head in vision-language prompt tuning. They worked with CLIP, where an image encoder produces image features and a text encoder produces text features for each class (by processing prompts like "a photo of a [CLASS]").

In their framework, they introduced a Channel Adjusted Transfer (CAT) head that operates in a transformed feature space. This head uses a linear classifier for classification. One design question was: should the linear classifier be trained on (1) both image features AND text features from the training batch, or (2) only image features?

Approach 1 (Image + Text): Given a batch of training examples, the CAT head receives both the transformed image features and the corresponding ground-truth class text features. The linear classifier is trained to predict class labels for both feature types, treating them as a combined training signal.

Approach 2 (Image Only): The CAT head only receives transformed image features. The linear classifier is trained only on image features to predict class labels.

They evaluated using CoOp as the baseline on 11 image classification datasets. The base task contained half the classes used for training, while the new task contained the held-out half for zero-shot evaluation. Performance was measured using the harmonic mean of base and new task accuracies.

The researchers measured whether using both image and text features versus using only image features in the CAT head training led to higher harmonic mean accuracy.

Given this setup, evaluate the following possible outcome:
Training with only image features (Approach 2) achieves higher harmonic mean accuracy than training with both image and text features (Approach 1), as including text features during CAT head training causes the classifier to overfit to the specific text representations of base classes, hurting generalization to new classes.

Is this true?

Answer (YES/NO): NO